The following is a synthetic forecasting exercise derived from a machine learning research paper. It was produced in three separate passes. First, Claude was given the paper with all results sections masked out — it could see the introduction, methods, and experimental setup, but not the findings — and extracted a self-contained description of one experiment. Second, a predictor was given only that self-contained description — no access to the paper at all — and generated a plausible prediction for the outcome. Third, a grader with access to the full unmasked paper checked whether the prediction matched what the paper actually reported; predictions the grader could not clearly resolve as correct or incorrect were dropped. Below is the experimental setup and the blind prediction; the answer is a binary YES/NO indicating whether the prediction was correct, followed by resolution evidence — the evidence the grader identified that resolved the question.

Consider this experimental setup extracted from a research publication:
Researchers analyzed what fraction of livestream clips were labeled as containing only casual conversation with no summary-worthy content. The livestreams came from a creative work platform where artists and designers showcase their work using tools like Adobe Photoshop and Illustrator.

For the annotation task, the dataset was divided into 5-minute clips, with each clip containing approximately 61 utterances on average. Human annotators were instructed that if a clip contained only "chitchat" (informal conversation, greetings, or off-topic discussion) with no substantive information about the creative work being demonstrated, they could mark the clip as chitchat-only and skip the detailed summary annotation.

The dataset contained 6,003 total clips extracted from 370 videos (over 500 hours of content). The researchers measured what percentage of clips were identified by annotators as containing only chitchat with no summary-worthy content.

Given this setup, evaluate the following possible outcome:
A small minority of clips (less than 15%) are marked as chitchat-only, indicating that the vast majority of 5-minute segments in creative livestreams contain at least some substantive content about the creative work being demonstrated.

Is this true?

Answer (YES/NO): YES